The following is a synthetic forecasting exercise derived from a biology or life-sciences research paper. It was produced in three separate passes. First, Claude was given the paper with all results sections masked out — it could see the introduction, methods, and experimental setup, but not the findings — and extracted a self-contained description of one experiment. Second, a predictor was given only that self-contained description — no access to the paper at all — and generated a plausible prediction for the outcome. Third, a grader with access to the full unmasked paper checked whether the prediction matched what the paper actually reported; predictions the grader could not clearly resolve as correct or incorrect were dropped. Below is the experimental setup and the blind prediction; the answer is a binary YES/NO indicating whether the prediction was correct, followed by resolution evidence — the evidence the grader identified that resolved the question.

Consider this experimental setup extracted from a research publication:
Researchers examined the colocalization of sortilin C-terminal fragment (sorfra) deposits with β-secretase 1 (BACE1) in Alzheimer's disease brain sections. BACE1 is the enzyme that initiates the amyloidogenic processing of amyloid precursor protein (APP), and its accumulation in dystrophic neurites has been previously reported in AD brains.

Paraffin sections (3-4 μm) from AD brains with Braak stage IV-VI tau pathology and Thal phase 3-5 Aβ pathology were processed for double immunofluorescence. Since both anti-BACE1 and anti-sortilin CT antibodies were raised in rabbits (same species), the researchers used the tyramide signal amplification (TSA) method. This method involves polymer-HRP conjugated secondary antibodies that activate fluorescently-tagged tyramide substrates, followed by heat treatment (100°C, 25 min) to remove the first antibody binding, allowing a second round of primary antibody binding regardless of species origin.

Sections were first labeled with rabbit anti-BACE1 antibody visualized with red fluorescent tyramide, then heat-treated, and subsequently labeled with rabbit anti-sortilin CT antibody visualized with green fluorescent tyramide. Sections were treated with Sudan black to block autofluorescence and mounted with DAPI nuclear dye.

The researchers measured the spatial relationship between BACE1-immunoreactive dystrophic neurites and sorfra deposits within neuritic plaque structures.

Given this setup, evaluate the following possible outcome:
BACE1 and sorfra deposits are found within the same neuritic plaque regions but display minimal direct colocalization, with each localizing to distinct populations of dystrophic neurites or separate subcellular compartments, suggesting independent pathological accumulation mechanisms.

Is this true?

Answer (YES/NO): YES